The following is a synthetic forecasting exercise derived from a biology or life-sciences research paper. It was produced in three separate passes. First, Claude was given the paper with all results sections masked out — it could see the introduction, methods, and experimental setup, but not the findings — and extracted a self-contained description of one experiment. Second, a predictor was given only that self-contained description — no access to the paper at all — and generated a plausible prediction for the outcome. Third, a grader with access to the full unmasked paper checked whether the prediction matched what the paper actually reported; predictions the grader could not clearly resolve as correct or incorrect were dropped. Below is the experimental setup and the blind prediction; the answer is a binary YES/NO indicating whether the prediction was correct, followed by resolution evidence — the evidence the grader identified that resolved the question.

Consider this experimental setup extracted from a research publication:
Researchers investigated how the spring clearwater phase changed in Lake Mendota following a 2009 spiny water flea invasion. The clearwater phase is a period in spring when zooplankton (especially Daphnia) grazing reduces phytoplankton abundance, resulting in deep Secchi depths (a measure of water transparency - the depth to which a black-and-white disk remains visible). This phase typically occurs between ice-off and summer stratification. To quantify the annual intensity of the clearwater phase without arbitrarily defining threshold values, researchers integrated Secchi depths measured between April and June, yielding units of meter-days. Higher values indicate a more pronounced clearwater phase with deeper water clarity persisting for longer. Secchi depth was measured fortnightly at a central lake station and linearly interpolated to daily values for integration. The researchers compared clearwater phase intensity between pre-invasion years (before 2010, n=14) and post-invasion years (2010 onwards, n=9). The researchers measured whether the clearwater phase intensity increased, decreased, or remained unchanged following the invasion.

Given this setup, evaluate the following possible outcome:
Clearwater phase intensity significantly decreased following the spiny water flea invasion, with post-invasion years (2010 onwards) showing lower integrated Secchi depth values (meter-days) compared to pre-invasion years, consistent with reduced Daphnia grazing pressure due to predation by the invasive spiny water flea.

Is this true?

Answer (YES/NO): YES